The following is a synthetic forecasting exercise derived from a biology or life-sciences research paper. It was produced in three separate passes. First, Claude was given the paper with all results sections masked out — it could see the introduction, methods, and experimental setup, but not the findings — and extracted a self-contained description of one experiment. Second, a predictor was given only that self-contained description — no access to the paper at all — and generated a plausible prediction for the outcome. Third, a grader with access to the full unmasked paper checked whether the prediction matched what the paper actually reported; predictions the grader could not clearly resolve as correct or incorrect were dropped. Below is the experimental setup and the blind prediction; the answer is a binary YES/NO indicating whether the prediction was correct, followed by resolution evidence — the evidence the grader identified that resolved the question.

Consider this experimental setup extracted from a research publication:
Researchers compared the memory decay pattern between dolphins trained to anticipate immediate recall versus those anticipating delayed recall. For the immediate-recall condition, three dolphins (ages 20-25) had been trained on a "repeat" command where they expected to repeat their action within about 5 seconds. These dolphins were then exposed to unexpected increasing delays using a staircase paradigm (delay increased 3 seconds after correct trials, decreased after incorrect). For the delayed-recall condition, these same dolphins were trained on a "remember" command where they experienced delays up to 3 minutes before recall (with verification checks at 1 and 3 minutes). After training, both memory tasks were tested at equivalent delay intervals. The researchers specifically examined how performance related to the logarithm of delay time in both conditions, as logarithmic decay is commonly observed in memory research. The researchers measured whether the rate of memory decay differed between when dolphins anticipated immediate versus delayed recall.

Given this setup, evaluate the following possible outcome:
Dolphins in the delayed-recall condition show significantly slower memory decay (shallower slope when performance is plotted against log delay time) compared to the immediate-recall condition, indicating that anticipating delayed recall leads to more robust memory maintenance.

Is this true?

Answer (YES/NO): YES